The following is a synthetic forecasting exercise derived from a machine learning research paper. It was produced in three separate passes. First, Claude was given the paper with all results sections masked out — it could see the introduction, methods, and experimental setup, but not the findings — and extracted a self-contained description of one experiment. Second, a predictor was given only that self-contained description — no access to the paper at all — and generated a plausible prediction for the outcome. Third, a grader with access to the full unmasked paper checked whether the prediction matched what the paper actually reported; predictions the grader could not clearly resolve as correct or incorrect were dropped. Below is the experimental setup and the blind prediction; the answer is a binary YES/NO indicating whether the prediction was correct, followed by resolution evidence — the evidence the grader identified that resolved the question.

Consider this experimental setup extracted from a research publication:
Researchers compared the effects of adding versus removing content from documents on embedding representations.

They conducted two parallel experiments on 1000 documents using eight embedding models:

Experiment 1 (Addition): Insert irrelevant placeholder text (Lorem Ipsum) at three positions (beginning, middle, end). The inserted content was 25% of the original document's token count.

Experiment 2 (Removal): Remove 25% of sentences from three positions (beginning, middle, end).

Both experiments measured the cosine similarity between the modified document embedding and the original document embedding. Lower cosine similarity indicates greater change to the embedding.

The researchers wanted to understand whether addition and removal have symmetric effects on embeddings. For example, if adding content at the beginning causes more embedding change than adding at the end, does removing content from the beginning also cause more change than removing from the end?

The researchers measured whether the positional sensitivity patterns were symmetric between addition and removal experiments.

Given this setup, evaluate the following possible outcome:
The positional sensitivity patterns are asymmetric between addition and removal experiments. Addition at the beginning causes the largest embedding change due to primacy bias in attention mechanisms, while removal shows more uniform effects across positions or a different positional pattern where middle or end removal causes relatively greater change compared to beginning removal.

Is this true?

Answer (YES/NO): NO